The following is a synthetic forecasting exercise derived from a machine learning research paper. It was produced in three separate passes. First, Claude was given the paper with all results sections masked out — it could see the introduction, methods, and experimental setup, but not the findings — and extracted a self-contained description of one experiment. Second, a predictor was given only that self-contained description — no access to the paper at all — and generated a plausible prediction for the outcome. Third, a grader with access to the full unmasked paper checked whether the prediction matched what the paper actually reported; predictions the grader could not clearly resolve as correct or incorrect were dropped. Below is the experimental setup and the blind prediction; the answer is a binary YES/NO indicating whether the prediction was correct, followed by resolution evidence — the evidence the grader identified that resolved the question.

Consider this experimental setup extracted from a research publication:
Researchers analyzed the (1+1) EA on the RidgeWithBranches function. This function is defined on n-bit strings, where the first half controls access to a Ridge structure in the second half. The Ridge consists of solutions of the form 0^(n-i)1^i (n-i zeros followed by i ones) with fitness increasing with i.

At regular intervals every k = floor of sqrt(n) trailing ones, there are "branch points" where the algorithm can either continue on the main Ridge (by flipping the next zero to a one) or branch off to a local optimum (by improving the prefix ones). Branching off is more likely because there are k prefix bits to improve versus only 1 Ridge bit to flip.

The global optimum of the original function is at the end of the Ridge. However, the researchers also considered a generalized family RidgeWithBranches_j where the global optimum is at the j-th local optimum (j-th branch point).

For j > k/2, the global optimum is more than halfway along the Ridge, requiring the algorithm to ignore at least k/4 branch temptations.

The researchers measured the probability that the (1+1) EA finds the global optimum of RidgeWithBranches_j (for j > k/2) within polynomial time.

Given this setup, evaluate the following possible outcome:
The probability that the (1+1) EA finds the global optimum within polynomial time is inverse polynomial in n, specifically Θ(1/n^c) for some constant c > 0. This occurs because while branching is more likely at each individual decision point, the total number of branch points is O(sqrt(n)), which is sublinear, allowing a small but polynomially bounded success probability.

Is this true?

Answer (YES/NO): NO